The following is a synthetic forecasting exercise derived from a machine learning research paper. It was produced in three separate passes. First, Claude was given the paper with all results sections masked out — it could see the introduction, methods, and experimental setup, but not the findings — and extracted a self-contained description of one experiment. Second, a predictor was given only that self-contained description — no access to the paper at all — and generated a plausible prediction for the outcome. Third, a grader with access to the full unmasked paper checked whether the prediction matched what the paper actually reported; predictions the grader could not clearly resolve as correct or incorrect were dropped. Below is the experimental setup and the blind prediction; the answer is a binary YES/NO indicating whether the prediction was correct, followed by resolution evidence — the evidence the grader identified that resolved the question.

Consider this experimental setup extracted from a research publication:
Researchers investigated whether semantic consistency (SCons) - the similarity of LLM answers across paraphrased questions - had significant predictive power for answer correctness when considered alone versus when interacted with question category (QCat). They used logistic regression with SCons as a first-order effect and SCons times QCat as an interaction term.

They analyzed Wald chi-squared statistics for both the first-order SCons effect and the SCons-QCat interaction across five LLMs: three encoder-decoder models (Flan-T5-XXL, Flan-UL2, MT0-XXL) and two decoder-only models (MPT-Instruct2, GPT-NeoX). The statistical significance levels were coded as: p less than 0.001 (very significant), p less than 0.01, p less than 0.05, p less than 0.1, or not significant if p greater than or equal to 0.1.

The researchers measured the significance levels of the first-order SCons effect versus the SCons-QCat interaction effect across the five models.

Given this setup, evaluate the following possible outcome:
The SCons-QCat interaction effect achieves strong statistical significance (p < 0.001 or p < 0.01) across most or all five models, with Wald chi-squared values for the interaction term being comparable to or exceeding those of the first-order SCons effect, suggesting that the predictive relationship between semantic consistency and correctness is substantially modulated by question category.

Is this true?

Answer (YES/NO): YES